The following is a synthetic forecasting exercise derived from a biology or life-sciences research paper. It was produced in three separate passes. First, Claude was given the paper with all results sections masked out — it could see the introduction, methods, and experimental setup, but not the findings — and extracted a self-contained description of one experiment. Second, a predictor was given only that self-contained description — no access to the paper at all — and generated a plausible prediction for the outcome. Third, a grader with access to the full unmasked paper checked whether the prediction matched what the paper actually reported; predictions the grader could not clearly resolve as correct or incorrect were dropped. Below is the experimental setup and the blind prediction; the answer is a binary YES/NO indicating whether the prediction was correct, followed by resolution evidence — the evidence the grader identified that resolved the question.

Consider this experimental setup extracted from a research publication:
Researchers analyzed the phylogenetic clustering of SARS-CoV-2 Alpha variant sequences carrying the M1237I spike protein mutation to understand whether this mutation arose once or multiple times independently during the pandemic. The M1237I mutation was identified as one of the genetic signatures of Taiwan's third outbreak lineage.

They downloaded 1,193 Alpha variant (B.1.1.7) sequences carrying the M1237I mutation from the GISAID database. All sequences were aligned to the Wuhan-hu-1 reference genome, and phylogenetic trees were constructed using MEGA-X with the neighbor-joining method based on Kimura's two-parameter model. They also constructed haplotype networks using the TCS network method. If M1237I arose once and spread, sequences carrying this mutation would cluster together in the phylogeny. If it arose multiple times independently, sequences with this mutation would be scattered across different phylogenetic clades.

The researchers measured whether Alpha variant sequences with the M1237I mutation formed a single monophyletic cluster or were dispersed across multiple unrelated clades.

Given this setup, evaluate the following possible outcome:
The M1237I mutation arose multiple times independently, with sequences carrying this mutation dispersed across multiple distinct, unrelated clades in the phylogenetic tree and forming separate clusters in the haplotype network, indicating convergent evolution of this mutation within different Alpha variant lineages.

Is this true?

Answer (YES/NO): YES